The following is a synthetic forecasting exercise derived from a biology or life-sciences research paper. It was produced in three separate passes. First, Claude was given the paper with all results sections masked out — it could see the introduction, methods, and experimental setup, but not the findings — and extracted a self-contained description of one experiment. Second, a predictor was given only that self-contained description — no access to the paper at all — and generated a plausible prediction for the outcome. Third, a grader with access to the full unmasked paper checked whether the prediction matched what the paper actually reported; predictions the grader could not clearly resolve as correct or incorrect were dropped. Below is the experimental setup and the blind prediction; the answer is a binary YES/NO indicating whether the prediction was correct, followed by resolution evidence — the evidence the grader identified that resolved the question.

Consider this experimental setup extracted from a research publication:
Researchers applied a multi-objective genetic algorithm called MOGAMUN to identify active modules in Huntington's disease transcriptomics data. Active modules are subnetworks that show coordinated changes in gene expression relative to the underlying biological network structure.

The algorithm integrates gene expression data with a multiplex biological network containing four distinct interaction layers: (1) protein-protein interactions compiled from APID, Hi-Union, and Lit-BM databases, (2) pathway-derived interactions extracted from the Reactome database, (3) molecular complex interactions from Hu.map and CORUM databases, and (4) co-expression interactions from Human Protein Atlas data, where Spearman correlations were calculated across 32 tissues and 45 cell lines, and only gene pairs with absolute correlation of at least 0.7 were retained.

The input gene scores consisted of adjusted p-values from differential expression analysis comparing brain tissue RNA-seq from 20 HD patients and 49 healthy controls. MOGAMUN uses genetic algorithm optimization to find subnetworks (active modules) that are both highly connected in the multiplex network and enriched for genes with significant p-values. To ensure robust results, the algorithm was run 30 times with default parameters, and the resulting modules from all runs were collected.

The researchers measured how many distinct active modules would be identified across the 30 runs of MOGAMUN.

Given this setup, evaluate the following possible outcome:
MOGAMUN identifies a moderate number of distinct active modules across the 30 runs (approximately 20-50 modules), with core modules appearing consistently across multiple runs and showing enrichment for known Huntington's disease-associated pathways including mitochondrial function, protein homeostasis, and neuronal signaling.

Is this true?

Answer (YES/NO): NO